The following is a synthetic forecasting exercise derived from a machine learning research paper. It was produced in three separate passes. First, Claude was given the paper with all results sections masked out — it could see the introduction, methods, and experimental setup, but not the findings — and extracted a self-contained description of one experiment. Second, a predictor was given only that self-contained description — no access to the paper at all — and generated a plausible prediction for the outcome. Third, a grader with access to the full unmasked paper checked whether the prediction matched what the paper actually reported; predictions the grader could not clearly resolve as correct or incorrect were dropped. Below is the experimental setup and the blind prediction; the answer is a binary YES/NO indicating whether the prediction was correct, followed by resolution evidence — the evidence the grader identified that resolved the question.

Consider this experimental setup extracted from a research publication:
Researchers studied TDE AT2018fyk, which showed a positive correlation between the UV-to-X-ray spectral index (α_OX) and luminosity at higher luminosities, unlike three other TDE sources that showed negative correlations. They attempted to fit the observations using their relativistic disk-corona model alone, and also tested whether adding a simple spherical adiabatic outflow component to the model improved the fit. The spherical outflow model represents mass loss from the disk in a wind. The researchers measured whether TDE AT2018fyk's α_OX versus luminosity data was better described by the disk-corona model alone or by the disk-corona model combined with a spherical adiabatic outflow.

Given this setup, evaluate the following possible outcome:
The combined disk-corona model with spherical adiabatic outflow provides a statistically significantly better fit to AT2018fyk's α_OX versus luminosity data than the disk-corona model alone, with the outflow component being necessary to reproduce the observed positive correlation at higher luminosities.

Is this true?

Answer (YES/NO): YES